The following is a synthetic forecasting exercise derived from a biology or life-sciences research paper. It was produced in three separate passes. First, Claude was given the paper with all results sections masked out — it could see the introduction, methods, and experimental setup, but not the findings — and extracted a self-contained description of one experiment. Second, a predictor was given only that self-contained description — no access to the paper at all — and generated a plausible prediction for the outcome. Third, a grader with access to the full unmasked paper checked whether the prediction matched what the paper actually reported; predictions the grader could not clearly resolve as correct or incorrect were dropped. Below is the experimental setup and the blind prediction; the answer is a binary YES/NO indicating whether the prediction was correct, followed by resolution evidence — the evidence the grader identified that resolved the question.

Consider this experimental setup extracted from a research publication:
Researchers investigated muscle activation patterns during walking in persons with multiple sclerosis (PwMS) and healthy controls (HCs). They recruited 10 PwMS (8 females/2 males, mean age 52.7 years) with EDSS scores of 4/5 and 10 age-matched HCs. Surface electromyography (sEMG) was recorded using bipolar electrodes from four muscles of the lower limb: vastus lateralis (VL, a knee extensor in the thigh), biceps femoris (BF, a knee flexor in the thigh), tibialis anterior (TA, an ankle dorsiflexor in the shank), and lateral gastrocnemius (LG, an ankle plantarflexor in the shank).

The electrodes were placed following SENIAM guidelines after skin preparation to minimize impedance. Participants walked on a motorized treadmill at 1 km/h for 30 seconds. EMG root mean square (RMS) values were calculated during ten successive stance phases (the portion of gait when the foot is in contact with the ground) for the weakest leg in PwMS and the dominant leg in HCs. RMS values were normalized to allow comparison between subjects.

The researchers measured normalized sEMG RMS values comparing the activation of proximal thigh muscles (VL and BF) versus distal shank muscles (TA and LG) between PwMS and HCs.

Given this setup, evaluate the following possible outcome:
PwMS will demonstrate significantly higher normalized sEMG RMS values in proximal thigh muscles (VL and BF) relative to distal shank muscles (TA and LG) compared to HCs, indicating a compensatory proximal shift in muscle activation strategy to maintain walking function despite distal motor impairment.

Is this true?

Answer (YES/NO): YES